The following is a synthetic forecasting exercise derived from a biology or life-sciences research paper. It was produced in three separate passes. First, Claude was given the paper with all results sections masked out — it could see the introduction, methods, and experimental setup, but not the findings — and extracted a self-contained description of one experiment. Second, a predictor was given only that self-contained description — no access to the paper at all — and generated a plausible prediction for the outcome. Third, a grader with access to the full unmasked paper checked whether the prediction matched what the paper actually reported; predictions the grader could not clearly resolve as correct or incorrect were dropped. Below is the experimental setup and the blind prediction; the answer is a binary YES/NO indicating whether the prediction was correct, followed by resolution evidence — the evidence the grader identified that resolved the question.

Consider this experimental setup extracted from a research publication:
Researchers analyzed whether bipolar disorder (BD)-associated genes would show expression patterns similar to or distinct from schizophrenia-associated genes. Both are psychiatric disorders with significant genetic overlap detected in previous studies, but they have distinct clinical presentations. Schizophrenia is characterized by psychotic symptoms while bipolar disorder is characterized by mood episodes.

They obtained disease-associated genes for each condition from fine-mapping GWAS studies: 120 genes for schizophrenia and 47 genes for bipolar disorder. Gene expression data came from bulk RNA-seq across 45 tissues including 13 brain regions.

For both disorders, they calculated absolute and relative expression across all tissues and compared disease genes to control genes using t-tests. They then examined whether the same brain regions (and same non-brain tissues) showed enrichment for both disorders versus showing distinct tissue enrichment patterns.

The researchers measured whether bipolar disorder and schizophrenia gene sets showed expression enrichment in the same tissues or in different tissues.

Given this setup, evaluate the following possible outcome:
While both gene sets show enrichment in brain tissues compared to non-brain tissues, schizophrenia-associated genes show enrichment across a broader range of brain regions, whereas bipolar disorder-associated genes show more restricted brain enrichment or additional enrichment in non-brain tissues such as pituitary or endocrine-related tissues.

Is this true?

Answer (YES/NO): NO